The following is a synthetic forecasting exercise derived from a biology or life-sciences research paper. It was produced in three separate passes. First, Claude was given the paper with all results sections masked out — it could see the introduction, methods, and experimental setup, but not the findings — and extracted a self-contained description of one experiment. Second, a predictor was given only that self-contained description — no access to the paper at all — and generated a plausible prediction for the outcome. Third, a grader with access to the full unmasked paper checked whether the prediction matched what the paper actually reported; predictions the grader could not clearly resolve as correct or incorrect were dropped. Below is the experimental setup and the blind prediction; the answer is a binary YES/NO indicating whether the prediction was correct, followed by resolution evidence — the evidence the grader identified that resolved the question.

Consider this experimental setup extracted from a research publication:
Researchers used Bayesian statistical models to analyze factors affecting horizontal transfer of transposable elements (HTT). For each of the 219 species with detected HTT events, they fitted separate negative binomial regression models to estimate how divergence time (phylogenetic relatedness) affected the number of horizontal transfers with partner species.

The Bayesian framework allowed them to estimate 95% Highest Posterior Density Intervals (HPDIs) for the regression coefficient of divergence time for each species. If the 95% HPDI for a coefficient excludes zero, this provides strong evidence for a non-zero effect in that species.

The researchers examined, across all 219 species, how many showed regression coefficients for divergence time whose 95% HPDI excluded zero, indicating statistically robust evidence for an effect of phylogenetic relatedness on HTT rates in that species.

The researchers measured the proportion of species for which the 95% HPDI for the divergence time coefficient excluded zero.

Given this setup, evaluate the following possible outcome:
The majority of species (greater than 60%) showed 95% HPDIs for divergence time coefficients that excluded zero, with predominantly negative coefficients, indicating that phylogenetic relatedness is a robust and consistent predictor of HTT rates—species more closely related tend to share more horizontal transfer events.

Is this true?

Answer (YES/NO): YES